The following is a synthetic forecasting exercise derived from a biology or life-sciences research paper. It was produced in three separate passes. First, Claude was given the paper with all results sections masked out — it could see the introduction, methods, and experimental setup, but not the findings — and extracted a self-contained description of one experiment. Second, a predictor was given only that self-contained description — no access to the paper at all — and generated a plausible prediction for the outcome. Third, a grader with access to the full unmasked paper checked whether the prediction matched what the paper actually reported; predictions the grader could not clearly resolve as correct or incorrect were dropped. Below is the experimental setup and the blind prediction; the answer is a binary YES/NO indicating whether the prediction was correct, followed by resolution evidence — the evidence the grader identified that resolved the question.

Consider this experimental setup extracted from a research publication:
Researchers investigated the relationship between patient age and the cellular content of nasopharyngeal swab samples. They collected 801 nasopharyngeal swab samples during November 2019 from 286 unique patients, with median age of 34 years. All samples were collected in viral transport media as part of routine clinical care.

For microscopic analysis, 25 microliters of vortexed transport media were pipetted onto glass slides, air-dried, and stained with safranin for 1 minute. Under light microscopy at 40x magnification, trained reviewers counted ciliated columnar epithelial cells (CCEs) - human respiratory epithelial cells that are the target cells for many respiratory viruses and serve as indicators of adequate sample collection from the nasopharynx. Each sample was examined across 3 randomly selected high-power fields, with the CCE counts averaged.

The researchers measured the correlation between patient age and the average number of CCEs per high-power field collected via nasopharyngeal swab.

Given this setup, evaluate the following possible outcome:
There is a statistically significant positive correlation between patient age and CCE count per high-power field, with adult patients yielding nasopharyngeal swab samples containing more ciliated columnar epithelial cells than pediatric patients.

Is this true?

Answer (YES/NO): NO